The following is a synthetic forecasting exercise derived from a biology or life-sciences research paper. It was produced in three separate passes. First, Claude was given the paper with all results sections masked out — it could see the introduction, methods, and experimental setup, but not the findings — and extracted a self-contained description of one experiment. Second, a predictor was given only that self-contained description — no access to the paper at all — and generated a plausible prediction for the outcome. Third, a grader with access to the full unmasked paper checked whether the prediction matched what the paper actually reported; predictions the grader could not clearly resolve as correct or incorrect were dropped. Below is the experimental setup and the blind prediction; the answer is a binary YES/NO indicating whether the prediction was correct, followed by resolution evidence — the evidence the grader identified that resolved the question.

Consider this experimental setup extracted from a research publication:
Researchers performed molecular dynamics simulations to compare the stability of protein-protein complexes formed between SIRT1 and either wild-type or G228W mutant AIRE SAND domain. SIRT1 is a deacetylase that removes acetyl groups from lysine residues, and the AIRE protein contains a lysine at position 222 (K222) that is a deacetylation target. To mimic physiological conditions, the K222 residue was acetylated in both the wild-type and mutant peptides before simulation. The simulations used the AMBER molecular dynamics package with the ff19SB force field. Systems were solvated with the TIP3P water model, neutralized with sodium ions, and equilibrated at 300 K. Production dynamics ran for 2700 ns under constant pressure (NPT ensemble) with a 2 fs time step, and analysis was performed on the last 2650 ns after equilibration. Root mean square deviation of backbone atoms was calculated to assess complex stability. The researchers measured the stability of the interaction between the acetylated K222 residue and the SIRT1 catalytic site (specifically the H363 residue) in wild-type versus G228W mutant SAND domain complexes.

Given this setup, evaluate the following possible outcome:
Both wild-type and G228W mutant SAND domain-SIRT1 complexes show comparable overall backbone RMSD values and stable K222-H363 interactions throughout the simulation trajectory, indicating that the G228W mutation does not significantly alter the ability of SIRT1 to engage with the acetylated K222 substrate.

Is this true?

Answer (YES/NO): NO